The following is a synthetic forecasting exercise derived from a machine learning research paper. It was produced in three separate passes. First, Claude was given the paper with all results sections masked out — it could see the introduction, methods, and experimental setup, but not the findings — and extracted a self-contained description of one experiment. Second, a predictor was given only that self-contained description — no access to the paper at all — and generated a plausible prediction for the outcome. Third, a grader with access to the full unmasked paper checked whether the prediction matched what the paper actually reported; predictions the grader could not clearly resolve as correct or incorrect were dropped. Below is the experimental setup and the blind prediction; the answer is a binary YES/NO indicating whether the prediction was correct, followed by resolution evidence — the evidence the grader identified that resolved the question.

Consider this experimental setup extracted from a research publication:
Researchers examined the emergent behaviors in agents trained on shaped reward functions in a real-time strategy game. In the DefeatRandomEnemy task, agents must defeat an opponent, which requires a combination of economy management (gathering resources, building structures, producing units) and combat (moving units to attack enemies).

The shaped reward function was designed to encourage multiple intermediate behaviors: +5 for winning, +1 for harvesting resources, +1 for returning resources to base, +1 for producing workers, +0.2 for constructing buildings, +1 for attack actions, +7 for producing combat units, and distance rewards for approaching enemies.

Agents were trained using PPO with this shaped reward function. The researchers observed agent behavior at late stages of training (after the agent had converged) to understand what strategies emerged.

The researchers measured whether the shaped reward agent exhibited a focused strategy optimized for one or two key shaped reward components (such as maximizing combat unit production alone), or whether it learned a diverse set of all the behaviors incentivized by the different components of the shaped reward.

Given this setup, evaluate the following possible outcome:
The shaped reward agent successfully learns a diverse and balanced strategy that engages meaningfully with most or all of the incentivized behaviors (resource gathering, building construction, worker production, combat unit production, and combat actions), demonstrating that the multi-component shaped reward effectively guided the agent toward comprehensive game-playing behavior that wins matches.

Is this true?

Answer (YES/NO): NO